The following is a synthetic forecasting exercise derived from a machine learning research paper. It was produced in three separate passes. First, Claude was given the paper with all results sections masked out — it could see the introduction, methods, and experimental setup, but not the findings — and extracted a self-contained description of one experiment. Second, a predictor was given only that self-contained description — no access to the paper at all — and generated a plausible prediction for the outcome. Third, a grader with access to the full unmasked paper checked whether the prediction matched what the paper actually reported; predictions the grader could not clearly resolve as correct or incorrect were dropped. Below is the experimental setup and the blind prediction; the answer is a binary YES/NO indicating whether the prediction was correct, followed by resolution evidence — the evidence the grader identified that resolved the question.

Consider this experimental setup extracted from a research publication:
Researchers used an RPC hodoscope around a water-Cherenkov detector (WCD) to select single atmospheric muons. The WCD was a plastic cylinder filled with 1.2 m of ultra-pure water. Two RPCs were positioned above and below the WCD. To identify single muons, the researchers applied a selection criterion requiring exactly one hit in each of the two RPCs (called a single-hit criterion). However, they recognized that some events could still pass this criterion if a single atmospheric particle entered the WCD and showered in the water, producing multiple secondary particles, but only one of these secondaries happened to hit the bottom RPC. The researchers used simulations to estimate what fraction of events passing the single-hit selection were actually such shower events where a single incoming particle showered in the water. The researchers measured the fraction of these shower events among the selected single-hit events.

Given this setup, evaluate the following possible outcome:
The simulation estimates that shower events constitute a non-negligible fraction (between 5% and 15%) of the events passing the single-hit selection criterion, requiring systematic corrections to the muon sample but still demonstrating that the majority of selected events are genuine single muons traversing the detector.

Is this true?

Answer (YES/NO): NO